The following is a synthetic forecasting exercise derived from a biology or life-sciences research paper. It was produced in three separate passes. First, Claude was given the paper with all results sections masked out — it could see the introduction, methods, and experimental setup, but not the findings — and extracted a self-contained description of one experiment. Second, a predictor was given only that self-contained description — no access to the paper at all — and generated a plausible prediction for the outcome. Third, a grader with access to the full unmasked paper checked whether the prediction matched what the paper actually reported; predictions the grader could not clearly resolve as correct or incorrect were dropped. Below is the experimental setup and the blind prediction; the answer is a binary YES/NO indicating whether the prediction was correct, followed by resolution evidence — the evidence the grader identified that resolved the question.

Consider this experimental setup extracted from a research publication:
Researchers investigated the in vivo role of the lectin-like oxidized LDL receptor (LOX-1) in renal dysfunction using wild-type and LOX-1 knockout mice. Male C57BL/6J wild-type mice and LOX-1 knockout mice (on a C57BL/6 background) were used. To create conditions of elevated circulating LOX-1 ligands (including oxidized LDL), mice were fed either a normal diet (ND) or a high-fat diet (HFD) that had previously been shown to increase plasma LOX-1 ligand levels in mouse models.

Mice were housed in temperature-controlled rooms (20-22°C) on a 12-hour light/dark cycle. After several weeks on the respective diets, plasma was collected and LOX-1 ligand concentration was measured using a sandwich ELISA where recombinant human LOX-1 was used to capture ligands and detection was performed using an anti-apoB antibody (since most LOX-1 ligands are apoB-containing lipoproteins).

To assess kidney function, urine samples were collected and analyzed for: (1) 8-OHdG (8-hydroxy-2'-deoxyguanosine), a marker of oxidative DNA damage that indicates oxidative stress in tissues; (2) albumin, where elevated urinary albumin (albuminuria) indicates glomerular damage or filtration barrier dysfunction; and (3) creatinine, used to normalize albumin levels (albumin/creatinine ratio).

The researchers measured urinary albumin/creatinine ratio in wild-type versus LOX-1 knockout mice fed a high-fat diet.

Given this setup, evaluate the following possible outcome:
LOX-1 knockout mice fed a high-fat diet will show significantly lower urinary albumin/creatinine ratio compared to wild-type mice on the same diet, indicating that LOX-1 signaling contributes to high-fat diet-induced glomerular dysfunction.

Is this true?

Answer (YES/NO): NO